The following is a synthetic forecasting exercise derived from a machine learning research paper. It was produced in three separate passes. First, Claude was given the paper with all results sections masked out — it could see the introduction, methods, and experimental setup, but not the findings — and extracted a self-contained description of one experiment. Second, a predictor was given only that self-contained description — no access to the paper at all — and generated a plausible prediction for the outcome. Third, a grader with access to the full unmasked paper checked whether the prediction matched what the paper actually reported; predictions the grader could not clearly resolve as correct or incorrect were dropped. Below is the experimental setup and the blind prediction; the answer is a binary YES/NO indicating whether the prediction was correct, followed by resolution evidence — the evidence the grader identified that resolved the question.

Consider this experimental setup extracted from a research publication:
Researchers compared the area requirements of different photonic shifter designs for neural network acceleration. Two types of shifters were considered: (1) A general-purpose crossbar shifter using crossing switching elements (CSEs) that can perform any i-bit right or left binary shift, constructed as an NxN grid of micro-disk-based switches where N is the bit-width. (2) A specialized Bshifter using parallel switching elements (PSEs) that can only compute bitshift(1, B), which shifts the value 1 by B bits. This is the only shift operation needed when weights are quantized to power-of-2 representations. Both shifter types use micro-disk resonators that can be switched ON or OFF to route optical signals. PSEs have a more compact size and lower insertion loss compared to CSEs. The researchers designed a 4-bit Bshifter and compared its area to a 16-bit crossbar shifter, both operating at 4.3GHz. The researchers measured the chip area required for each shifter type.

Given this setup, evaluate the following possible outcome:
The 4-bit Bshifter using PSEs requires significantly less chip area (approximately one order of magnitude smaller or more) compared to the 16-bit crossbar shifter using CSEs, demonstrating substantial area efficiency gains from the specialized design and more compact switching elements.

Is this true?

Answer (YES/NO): YES